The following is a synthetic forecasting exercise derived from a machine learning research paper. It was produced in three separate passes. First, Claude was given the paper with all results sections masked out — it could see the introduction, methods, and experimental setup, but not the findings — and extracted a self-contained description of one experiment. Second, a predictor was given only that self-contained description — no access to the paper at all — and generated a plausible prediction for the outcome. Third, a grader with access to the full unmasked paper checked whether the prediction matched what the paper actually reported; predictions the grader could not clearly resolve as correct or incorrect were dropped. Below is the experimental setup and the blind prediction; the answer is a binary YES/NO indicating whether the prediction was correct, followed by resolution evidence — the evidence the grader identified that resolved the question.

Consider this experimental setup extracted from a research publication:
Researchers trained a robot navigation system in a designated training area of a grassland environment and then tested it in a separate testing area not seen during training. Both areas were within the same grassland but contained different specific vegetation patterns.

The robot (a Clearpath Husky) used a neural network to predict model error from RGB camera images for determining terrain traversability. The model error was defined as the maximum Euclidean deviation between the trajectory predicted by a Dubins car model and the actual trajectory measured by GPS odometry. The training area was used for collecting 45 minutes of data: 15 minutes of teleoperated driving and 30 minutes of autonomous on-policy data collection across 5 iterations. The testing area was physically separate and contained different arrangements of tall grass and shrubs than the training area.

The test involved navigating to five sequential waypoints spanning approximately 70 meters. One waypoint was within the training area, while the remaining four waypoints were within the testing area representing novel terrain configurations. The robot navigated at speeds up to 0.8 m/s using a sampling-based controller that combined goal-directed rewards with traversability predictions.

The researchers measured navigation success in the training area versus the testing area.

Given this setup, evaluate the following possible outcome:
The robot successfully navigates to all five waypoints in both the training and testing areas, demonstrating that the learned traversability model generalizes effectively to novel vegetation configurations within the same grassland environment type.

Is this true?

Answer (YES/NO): NO